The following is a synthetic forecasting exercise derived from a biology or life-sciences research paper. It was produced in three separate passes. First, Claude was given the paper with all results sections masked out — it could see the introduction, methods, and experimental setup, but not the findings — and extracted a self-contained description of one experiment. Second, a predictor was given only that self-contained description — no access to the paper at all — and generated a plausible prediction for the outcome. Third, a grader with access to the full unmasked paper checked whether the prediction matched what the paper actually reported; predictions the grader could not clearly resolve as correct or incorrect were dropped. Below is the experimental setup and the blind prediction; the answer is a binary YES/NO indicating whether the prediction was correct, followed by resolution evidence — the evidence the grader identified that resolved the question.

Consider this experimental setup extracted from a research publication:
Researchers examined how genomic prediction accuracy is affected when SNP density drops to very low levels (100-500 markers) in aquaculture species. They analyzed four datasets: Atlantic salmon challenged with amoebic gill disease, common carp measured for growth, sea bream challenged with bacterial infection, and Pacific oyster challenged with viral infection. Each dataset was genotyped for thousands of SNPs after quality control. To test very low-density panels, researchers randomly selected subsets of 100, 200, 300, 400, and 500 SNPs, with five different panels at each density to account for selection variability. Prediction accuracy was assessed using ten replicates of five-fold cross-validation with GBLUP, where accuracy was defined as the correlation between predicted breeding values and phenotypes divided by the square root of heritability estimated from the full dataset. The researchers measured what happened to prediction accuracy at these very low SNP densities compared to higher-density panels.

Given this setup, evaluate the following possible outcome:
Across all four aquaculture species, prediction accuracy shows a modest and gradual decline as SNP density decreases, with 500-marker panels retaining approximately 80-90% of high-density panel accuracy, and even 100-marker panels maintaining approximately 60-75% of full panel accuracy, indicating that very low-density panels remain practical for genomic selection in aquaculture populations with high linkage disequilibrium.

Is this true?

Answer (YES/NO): NO